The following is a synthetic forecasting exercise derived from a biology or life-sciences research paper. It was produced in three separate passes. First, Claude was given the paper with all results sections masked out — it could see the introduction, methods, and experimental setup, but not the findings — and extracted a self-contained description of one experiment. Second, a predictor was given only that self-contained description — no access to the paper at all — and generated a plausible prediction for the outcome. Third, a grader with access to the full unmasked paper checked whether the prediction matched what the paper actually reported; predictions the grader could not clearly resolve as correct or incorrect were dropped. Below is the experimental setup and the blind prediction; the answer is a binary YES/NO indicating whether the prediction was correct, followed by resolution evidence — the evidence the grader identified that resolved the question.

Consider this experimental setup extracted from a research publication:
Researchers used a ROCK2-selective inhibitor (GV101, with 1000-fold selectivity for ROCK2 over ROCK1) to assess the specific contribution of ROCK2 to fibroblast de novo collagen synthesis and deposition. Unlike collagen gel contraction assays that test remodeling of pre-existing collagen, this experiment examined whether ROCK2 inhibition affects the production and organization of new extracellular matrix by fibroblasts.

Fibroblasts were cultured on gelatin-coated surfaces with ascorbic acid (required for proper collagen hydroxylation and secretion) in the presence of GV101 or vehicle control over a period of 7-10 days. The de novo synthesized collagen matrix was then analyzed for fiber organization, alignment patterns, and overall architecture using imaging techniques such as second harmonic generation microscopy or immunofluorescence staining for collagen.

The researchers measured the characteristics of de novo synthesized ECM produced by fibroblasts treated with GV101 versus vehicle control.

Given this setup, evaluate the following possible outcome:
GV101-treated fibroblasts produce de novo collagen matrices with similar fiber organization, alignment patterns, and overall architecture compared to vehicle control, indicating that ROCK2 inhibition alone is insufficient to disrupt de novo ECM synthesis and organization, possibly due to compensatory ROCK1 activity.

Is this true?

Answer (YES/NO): NO